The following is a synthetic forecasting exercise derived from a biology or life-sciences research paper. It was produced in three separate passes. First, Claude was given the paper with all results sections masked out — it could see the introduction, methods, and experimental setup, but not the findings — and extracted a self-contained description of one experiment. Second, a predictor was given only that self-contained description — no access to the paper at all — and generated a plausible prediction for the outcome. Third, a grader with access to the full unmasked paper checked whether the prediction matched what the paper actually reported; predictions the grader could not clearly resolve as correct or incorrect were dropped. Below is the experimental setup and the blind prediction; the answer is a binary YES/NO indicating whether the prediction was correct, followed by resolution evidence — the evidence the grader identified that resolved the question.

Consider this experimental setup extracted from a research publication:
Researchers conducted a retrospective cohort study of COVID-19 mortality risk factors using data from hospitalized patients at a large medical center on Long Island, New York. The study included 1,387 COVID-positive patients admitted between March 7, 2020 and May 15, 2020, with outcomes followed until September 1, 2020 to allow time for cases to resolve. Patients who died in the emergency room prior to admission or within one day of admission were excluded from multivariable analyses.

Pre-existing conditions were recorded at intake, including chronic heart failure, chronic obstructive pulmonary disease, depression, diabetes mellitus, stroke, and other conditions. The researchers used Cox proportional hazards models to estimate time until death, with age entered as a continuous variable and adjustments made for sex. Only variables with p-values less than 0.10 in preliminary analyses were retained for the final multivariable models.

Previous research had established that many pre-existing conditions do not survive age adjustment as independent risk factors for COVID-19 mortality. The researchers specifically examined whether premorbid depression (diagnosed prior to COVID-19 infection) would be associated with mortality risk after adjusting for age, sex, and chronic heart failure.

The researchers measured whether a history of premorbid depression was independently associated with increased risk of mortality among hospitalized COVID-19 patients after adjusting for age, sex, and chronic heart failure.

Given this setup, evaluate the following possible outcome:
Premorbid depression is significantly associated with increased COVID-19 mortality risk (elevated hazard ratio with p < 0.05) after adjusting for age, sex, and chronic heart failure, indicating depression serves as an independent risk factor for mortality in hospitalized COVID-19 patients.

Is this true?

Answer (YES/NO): YES